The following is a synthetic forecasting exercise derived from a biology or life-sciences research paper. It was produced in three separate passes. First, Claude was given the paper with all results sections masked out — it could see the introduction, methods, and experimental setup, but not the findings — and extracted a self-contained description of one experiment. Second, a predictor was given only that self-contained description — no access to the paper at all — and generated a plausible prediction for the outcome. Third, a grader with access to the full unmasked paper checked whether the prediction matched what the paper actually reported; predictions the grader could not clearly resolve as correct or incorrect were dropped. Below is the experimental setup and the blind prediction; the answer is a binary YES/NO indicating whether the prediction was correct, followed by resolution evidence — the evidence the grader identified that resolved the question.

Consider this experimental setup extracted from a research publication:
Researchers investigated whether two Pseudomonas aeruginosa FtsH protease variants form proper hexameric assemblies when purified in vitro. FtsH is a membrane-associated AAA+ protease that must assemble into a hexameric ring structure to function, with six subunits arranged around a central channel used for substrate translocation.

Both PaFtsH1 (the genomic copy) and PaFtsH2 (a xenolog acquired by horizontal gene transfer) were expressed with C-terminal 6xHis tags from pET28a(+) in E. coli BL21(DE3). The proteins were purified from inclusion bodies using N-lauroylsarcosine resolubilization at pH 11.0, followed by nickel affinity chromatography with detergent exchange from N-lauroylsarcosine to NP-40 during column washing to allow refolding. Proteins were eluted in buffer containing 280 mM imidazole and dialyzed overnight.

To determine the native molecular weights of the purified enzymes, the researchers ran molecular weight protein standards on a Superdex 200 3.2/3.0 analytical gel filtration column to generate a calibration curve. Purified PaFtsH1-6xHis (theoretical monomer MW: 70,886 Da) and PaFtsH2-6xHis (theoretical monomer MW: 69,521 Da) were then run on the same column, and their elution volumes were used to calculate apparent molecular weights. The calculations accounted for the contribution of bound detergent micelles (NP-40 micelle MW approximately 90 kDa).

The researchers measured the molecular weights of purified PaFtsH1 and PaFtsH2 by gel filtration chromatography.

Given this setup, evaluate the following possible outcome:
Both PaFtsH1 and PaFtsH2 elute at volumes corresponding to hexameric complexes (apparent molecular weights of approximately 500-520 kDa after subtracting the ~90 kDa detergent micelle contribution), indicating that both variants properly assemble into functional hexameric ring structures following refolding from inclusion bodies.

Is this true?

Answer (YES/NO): NO